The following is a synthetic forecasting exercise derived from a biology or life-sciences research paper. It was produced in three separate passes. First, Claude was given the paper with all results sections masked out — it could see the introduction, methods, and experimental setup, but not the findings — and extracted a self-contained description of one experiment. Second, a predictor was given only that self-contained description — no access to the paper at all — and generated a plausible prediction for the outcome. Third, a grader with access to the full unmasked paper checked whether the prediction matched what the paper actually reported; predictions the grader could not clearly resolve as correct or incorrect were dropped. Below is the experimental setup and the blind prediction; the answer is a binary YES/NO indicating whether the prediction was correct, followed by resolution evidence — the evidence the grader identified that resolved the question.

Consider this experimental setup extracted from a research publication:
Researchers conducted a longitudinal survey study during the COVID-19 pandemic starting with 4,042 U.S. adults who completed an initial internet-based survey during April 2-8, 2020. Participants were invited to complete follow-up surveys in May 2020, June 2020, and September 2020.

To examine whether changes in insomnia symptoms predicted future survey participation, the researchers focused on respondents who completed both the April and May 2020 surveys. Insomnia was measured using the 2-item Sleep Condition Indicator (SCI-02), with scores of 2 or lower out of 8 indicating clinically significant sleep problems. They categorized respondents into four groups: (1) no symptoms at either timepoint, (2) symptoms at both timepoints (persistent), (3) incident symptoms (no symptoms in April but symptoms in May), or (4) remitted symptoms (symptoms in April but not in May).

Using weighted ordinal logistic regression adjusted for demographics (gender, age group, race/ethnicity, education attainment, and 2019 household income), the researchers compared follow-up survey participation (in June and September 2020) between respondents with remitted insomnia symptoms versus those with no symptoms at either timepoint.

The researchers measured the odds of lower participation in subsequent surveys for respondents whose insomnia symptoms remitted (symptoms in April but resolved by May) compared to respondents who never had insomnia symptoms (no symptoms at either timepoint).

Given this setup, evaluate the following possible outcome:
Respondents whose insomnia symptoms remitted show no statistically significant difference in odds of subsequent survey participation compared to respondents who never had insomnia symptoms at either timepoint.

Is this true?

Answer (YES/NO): YES